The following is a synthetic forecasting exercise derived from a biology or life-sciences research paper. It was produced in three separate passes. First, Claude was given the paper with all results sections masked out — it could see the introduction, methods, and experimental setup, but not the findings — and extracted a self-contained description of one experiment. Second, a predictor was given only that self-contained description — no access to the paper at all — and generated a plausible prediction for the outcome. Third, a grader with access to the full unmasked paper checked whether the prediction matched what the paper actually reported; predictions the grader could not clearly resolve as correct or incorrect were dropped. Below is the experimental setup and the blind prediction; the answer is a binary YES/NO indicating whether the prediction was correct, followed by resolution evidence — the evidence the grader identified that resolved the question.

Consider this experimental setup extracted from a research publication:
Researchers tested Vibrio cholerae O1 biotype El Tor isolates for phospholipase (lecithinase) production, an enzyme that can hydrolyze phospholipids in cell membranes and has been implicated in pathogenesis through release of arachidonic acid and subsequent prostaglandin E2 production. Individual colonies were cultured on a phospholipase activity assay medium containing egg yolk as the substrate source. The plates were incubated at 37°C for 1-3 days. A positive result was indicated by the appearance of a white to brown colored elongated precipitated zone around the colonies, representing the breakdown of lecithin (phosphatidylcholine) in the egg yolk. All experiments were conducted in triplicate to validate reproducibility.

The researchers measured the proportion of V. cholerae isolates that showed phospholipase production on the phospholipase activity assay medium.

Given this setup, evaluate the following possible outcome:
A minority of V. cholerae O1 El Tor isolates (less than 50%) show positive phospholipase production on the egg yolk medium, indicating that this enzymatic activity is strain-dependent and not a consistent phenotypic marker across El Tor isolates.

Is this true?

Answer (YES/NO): NO